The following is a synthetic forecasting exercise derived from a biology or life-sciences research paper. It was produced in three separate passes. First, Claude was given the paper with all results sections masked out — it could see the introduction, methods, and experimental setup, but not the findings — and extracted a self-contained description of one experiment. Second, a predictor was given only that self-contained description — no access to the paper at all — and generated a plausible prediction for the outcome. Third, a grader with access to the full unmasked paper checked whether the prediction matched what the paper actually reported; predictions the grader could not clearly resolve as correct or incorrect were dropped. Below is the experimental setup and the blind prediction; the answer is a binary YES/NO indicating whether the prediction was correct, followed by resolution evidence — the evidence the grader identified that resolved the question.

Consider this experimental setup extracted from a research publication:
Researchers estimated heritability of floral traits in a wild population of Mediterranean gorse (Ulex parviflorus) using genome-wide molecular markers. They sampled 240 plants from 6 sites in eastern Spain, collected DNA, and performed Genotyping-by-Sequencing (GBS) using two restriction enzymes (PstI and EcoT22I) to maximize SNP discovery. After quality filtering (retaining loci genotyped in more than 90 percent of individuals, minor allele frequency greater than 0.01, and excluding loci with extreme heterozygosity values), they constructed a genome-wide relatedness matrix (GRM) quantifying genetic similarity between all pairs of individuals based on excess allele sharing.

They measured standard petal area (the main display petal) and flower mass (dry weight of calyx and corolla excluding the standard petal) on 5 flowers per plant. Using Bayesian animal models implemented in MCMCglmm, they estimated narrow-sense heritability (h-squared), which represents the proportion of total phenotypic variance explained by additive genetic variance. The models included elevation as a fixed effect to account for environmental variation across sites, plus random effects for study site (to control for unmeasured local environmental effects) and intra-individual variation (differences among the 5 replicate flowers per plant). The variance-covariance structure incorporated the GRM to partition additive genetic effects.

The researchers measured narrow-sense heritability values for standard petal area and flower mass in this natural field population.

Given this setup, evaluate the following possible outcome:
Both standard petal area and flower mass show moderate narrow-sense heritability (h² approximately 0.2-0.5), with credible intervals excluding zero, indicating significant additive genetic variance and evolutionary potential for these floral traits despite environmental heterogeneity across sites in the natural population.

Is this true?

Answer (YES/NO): NO